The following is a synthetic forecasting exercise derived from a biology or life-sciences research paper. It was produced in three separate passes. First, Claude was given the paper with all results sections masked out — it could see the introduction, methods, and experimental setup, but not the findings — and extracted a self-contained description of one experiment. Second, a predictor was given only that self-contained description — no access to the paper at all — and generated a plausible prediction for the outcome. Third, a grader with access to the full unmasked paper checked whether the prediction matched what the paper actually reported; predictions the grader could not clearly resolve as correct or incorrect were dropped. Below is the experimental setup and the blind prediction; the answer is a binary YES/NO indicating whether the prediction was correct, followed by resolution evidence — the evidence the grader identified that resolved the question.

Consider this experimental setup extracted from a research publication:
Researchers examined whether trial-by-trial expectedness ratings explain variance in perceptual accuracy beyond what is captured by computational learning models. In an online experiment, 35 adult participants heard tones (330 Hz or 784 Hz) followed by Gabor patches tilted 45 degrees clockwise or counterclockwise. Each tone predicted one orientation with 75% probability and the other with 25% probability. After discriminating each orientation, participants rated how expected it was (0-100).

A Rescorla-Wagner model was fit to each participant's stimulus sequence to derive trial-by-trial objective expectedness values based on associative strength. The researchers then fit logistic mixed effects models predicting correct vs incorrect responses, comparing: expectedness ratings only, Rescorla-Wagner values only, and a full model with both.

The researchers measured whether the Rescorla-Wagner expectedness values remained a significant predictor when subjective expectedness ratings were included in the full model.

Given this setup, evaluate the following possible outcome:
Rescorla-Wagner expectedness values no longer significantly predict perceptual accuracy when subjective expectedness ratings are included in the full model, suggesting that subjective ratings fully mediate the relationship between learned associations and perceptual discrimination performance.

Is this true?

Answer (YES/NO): YES